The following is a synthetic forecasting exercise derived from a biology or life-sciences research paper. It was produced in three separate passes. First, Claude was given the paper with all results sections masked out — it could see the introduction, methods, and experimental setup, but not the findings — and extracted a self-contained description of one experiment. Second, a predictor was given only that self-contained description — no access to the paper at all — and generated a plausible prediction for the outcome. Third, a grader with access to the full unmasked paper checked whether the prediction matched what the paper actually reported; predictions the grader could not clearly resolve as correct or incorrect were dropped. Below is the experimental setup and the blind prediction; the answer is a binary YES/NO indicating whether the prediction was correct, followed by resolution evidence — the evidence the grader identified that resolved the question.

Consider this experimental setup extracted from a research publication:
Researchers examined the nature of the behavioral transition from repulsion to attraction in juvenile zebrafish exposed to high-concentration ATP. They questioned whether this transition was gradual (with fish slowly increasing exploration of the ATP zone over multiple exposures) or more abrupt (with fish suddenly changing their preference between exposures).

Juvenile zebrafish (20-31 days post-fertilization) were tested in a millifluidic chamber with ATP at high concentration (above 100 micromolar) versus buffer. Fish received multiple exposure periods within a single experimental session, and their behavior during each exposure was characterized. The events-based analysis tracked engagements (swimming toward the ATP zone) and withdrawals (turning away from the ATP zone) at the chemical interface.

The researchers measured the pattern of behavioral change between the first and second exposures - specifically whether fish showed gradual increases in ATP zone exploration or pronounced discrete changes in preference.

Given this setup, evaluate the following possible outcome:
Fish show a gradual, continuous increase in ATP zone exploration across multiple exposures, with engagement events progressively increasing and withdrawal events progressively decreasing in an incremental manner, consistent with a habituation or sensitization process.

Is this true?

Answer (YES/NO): NO